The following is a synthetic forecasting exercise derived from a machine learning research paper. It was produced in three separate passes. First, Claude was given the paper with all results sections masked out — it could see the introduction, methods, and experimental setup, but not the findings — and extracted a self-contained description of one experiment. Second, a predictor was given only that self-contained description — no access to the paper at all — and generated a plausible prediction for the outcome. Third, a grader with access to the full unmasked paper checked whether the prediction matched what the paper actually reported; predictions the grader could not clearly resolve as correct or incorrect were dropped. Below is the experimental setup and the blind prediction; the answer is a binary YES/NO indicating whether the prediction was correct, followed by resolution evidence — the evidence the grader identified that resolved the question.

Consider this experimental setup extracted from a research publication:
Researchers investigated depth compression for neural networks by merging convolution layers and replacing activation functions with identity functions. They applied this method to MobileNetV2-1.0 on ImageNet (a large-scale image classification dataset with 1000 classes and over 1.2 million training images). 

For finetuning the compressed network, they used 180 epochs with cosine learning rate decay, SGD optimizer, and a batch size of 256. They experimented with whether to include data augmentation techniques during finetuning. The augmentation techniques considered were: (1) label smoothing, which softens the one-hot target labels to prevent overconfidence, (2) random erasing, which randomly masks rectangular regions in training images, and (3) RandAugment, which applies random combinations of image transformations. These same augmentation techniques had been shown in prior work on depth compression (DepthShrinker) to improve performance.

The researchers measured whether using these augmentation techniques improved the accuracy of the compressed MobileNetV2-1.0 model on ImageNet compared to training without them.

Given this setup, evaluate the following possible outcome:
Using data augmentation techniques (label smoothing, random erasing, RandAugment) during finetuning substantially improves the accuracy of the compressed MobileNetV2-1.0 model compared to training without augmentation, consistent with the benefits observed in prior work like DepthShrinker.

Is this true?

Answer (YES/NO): NO